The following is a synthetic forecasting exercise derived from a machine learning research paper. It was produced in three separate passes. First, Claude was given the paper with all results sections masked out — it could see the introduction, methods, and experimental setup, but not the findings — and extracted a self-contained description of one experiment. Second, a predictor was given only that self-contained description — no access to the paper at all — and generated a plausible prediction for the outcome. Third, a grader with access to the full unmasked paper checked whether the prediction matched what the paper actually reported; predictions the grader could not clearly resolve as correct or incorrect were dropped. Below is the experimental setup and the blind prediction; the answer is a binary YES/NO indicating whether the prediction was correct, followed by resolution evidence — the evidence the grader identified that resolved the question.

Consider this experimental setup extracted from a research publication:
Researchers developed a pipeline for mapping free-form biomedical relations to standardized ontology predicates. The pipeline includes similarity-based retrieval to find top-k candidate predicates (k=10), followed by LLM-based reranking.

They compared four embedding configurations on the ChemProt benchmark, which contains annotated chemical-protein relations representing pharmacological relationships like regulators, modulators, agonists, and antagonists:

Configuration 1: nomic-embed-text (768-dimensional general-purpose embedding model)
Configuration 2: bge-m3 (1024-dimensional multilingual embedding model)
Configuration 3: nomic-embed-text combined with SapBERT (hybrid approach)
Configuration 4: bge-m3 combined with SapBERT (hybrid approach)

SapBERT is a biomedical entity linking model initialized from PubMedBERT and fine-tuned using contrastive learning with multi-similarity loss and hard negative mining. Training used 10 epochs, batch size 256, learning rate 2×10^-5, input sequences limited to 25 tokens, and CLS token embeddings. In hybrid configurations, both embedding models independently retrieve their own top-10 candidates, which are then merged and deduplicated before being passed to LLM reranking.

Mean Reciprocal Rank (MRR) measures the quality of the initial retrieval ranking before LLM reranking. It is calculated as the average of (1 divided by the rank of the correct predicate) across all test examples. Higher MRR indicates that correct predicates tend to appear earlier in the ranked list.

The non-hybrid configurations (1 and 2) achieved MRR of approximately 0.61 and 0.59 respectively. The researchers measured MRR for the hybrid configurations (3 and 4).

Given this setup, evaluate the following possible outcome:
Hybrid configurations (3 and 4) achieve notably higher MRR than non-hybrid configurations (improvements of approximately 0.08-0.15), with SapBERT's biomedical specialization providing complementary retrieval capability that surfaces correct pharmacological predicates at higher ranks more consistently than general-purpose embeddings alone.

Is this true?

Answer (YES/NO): NO